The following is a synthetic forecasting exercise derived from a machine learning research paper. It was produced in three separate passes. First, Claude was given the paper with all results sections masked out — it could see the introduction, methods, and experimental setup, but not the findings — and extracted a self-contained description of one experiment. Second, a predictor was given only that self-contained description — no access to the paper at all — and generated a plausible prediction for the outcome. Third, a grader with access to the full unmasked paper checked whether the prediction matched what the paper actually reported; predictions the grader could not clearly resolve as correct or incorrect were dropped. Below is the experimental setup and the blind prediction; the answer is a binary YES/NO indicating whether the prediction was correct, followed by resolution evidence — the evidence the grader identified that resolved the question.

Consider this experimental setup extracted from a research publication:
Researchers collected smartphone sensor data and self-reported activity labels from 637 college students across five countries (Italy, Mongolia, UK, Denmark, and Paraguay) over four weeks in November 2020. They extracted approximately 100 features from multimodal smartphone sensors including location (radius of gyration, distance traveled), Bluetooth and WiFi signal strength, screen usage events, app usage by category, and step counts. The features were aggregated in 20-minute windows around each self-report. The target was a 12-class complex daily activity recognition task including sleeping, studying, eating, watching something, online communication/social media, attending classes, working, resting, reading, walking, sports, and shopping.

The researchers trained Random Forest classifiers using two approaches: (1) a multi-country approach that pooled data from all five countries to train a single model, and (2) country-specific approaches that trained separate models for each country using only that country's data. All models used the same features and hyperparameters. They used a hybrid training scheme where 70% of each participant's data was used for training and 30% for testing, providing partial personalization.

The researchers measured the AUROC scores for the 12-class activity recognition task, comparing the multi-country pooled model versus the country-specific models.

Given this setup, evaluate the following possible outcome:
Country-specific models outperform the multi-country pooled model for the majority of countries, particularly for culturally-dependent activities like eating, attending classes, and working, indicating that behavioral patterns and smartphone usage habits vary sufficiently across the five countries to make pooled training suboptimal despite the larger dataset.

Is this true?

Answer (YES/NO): NO